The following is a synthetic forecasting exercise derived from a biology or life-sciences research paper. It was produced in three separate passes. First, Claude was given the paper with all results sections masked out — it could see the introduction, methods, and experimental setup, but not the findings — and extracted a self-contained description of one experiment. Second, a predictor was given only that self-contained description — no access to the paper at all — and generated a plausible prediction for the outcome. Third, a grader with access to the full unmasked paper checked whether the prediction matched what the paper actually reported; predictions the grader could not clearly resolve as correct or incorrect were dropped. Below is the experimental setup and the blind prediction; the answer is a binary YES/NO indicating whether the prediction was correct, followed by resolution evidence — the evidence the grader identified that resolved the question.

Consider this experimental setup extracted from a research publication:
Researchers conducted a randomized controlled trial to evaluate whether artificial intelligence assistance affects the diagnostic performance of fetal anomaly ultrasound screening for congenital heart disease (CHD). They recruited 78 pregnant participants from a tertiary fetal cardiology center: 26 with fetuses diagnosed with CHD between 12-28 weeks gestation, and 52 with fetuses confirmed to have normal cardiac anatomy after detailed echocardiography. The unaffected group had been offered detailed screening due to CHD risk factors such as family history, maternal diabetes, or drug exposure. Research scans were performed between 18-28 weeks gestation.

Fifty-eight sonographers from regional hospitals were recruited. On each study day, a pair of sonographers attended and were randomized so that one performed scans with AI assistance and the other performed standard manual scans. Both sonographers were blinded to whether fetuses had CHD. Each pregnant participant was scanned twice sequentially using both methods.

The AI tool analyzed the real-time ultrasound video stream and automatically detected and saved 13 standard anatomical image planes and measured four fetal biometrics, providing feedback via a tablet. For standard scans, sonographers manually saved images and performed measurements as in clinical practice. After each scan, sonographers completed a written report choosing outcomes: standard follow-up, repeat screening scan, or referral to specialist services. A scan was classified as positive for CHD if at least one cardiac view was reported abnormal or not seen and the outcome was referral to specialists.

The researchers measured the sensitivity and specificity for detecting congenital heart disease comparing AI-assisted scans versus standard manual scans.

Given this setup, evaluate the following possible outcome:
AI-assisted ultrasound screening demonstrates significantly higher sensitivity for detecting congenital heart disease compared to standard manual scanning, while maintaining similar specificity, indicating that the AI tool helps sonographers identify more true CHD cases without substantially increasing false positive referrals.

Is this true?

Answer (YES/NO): NO